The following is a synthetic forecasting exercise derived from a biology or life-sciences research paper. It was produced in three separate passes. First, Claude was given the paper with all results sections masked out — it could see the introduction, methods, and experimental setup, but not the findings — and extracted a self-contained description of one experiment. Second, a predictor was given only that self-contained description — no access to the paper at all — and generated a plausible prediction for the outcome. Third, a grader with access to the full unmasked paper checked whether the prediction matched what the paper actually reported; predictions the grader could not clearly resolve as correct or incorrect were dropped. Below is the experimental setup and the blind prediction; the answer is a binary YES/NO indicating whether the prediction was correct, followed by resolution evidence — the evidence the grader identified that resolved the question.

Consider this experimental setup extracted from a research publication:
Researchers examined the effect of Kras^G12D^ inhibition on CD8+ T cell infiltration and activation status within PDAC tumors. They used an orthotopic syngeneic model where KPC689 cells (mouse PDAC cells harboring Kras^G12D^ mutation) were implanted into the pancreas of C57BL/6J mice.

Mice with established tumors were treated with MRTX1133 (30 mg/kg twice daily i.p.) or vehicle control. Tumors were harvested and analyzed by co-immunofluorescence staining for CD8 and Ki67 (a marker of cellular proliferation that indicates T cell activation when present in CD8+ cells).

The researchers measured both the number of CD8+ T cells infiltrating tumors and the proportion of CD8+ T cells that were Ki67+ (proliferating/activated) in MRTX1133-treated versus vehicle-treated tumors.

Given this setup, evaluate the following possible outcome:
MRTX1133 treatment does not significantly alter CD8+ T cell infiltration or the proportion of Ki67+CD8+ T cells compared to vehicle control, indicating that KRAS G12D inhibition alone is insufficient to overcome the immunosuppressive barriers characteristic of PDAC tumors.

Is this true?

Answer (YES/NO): NO